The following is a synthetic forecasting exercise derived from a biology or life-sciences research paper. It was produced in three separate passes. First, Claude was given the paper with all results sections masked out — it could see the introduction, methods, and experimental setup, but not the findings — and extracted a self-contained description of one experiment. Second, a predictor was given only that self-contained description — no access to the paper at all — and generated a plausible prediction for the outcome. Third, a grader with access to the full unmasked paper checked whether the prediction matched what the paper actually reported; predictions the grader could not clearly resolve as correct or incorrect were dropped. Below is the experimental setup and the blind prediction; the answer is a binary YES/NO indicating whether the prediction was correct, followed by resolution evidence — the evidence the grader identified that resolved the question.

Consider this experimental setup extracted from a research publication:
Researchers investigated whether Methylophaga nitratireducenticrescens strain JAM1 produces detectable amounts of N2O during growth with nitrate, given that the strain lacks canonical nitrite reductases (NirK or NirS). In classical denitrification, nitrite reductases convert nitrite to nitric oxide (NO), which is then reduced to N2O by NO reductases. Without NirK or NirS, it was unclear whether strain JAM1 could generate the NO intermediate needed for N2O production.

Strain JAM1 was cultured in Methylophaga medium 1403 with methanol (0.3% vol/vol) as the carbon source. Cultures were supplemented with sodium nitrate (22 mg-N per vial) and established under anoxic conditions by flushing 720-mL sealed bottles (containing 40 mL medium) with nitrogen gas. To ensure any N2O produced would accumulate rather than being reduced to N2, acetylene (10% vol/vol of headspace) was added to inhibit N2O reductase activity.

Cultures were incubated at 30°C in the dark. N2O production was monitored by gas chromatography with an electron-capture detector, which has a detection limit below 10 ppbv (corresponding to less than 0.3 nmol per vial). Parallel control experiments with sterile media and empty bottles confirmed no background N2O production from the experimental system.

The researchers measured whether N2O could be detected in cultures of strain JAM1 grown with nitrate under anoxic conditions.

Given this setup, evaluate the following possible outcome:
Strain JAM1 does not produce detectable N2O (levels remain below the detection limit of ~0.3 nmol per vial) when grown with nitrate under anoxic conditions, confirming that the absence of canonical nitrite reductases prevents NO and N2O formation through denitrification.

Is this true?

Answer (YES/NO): NO